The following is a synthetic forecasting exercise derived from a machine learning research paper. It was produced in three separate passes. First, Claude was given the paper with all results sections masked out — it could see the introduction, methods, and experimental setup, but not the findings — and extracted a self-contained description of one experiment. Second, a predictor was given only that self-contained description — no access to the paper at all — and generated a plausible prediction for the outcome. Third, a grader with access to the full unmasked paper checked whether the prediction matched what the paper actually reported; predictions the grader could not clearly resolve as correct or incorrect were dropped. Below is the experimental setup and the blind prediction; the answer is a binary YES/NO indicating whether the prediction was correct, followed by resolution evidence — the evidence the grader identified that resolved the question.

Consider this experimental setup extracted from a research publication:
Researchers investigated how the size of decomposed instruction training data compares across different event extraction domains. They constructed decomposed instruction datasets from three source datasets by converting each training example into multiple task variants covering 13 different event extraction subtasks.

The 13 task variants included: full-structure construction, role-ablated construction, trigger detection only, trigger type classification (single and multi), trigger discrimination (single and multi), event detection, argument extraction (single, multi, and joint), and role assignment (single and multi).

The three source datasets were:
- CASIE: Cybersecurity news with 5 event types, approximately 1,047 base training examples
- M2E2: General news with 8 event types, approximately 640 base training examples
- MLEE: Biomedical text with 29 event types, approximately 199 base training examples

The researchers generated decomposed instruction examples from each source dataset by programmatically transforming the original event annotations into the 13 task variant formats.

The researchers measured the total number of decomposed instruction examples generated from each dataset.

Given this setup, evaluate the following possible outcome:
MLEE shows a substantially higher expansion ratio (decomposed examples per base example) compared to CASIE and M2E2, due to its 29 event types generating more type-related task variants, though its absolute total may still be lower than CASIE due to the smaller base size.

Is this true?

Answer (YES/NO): YES